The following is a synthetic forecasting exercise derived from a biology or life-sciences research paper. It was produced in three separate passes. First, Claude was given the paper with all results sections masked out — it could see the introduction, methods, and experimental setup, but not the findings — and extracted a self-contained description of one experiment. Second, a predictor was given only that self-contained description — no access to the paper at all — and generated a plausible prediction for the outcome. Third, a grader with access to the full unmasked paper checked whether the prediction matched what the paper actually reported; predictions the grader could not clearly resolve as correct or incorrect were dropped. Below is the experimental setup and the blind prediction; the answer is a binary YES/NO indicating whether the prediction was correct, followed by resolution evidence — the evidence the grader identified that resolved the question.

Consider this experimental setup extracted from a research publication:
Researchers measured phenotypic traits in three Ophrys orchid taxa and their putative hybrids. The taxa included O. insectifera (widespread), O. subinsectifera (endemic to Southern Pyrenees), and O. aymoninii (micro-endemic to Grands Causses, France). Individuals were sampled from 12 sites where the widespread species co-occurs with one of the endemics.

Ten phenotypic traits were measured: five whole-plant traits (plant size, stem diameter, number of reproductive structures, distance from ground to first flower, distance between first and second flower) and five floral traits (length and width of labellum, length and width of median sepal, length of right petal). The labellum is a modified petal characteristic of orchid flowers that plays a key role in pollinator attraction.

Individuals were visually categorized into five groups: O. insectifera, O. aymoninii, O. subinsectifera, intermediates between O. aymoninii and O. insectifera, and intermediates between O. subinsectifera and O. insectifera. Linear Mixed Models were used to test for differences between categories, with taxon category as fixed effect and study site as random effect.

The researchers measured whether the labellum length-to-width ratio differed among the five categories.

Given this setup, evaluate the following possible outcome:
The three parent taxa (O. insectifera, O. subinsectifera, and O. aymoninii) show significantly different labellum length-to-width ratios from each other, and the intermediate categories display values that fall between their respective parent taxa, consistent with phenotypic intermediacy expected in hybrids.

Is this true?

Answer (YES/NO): YES